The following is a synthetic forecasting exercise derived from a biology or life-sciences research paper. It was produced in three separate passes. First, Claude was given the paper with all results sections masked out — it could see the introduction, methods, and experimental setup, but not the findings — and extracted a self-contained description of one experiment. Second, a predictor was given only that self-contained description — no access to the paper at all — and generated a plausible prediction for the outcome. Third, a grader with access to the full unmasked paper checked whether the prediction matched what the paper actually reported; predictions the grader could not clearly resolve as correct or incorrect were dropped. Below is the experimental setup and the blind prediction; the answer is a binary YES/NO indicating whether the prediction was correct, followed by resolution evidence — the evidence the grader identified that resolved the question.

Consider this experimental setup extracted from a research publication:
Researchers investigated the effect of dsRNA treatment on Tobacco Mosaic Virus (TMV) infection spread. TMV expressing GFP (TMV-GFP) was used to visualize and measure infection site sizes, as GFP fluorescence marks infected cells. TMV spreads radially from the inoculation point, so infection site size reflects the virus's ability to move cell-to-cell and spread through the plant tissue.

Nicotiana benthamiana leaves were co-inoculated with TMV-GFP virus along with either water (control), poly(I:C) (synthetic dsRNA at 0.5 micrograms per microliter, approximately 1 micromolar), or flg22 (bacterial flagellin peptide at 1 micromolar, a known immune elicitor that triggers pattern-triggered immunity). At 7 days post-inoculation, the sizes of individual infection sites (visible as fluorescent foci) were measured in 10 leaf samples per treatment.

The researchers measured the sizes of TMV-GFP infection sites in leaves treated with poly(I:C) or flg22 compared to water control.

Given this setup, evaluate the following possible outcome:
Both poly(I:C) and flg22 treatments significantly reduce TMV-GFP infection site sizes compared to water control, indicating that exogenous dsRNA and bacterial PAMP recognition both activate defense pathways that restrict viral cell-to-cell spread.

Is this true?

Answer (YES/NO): YES